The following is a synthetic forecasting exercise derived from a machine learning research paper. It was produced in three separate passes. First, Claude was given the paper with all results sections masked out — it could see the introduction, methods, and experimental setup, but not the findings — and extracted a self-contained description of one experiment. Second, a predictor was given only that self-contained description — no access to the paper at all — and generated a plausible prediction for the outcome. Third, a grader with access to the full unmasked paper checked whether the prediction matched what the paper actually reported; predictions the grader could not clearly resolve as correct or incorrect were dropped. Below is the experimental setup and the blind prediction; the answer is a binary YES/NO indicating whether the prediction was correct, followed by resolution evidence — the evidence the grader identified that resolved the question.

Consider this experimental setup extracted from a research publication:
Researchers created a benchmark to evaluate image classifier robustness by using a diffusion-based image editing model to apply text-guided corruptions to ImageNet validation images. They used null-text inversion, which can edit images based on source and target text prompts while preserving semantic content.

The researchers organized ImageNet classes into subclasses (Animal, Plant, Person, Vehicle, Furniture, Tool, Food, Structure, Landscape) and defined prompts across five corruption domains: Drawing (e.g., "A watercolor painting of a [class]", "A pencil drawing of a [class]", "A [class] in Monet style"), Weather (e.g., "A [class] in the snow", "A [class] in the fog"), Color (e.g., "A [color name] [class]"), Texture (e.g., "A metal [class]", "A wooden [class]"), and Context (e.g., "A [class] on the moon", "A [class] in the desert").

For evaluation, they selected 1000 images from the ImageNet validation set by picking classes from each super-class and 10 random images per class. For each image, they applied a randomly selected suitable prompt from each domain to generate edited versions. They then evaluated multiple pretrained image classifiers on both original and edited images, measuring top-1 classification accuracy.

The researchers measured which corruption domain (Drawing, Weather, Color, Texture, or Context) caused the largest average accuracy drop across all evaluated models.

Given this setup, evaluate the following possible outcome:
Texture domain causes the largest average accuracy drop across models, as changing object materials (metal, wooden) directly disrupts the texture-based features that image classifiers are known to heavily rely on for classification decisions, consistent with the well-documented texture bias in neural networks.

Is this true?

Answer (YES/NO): NO